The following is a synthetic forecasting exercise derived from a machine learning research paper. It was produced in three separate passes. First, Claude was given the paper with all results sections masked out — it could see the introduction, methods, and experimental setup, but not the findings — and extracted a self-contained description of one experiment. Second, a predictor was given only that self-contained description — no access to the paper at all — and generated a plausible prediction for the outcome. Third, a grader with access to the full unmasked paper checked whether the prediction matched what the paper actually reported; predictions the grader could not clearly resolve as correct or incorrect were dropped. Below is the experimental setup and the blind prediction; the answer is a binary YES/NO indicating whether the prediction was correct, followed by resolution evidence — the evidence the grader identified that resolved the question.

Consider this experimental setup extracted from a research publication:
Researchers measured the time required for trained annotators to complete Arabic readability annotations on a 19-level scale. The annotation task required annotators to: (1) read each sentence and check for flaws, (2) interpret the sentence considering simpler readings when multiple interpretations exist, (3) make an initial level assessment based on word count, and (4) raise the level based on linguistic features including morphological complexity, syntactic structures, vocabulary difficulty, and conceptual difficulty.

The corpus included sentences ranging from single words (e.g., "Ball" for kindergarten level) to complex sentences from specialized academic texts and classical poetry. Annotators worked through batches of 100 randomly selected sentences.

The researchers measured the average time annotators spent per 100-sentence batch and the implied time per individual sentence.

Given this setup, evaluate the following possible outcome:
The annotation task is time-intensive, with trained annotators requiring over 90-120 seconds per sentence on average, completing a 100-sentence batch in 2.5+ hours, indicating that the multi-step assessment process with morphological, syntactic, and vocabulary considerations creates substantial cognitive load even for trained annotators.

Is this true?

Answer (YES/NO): NO